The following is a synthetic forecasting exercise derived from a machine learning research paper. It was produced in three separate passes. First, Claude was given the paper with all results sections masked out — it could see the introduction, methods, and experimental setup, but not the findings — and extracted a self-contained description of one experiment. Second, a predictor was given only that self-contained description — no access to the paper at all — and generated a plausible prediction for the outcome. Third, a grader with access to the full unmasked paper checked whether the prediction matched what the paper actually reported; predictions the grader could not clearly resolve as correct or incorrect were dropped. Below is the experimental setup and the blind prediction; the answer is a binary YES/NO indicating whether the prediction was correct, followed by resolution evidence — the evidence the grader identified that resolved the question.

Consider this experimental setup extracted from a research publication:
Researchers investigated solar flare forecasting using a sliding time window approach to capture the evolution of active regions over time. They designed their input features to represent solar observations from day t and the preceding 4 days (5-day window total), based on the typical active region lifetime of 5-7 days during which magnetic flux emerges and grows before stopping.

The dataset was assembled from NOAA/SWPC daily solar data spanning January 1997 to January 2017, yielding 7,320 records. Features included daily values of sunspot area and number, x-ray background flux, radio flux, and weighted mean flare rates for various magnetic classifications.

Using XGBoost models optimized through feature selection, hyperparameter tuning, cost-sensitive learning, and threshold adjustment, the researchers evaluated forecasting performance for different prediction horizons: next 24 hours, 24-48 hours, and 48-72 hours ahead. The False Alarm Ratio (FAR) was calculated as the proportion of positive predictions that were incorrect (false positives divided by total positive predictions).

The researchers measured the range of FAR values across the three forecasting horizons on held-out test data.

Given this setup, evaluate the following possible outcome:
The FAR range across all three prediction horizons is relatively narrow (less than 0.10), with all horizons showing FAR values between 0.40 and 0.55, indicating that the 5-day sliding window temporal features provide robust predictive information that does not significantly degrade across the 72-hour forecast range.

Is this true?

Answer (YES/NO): NO